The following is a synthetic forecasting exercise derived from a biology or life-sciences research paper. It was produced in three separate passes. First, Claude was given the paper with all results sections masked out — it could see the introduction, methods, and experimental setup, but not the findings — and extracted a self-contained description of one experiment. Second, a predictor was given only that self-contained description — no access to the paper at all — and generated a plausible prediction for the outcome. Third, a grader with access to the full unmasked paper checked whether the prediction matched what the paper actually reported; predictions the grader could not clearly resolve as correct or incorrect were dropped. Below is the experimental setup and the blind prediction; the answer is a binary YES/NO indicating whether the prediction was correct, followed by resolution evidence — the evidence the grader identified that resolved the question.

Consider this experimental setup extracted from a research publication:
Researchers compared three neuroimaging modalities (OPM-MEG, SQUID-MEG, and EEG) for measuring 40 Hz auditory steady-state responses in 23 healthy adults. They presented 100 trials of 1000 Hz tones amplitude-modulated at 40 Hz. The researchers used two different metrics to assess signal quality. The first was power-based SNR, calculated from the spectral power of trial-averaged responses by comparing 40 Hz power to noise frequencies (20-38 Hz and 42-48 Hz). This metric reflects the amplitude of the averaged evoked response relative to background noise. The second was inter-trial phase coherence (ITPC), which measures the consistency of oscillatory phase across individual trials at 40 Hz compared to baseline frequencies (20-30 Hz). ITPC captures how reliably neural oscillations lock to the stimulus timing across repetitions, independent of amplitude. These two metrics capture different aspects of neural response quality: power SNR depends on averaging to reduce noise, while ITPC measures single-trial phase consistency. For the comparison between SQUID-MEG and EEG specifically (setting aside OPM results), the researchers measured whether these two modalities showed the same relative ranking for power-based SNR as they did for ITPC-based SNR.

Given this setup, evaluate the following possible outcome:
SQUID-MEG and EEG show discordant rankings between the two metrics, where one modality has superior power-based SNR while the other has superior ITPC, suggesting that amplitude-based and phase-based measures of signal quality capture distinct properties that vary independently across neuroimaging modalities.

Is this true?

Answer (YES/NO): NO